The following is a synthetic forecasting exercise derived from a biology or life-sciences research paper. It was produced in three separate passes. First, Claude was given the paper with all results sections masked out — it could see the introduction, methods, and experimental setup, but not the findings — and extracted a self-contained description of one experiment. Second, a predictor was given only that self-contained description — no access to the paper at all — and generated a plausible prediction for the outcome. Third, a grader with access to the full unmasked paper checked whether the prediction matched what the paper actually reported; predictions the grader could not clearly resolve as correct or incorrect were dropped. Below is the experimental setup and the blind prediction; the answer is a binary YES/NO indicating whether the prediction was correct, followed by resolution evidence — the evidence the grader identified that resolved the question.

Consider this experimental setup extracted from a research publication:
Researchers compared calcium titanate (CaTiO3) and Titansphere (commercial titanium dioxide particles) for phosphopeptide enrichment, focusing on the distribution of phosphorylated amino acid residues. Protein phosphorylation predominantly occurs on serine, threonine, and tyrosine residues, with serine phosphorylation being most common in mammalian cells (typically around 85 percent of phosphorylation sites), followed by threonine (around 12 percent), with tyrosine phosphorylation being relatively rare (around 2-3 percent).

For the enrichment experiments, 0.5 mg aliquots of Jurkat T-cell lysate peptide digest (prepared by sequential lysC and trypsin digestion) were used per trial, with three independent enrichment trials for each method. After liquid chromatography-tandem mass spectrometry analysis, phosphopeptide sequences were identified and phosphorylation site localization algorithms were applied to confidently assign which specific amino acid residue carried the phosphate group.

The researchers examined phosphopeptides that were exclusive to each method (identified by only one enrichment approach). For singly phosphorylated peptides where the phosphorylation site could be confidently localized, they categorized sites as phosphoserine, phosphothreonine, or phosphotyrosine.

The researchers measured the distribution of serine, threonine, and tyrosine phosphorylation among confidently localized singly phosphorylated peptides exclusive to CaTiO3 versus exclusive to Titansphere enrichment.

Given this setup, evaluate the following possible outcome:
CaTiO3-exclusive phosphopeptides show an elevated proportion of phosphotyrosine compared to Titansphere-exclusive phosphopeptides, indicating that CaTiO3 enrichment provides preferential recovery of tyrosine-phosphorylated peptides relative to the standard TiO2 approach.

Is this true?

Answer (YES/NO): NO